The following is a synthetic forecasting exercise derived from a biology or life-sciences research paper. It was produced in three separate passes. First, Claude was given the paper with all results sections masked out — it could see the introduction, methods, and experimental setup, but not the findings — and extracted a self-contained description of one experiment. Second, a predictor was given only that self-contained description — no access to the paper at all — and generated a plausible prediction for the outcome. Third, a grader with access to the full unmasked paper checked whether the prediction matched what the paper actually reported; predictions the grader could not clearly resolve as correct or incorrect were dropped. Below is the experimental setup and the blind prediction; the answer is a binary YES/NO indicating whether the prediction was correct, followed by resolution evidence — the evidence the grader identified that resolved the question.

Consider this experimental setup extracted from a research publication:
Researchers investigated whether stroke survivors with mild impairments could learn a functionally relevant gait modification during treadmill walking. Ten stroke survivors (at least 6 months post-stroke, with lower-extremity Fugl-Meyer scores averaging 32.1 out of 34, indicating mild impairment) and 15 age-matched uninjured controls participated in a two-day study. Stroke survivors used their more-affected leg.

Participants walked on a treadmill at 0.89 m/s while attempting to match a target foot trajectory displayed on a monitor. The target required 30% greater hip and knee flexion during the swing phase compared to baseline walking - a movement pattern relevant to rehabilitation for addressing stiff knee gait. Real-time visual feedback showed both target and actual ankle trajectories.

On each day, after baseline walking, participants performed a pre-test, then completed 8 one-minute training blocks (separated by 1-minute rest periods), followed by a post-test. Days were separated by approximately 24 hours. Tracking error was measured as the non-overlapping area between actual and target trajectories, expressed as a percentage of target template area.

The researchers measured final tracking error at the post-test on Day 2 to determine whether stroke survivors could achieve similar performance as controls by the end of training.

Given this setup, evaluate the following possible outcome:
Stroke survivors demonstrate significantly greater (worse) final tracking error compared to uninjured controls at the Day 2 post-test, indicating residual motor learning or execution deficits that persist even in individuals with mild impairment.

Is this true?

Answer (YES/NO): YES